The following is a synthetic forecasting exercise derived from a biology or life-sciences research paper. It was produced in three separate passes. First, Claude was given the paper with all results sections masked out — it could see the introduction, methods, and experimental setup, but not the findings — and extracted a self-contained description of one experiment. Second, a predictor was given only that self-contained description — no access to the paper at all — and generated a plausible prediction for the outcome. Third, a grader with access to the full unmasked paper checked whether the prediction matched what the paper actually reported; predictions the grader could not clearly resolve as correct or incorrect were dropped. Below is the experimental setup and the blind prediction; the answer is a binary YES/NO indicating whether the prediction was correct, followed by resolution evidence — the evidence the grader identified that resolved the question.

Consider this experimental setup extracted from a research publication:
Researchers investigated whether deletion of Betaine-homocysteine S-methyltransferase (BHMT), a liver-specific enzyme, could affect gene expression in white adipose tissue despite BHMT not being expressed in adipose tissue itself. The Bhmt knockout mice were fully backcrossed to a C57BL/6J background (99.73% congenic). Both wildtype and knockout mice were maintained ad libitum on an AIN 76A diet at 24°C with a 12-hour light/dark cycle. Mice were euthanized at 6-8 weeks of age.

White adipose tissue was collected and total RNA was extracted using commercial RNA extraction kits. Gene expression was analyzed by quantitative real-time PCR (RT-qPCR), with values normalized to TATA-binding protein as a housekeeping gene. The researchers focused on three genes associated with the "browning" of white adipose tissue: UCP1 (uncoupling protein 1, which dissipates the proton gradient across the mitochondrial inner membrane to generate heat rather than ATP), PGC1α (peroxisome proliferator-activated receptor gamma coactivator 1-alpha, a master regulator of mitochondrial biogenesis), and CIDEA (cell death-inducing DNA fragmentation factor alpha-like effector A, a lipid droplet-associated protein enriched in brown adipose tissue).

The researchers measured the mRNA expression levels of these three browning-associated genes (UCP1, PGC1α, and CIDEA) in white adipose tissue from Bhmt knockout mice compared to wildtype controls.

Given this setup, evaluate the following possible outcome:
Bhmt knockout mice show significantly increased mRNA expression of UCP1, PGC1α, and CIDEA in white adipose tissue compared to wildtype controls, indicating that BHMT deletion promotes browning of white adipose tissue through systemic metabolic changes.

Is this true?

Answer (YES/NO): YES